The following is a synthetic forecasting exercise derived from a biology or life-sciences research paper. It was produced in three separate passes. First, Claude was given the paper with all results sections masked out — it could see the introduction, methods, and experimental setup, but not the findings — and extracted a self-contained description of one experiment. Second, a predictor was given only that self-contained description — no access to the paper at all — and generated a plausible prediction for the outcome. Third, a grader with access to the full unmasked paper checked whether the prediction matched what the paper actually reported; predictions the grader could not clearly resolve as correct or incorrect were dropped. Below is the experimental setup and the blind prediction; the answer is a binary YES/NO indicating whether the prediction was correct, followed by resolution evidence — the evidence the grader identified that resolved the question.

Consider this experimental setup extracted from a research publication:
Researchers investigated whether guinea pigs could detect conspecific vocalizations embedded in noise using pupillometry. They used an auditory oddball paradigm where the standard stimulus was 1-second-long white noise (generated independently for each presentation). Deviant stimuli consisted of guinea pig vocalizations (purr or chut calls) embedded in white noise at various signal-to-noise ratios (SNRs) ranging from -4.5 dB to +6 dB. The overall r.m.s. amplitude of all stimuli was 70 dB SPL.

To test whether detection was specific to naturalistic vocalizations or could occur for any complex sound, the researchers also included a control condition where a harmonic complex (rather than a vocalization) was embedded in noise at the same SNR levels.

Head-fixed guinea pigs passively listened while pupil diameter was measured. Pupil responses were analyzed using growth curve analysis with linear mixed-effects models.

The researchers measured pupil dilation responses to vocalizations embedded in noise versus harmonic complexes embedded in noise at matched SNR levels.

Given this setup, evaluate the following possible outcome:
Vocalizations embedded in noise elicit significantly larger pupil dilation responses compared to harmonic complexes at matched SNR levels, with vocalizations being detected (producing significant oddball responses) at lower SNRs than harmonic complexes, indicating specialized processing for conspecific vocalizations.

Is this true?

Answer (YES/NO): NO